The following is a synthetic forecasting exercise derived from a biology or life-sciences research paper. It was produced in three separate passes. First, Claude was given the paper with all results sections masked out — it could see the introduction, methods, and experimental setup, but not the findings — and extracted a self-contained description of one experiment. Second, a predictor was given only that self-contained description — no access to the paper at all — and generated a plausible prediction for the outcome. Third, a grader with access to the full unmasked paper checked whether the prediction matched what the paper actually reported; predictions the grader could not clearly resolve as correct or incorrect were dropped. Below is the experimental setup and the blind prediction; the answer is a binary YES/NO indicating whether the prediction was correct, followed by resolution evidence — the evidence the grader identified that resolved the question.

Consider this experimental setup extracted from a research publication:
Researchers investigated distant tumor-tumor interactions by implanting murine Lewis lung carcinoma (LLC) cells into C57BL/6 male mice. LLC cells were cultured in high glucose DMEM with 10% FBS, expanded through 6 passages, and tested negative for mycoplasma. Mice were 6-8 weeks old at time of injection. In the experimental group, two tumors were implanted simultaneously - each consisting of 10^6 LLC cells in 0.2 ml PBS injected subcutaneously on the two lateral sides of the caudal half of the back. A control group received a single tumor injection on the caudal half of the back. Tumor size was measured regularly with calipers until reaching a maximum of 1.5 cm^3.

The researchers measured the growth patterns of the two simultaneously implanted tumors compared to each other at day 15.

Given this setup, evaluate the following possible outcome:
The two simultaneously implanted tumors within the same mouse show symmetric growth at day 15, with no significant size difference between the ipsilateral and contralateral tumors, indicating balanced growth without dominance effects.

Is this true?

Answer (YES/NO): NO